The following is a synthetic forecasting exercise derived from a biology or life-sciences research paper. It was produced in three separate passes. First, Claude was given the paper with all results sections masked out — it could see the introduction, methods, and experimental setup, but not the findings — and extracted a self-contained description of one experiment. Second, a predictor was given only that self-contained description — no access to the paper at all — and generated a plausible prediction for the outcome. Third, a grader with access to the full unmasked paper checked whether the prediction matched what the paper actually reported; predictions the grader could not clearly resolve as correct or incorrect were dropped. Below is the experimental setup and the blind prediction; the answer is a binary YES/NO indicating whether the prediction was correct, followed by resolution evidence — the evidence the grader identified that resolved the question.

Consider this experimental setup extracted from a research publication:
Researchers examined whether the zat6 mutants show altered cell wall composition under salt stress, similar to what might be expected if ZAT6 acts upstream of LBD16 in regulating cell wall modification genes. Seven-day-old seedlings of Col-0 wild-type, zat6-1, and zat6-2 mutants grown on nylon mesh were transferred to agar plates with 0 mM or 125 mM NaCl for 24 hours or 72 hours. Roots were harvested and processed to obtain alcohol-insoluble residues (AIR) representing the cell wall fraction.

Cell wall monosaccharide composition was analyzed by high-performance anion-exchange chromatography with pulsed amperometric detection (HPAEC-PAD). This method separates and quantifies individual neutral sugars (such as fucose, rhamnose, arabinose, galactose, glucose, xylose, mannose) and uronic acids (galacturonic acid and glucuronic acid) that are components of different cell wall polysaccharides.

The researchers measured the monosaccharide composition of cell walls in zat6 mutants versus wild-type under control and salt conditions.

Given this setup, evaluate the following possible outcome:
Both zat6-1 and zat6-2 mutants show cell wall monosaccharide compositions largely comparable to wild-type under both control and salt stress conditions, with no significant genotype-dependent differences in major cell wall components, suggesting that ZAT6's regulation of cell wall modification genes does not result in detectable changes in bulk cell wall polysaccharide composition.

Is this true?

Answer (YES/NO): YES